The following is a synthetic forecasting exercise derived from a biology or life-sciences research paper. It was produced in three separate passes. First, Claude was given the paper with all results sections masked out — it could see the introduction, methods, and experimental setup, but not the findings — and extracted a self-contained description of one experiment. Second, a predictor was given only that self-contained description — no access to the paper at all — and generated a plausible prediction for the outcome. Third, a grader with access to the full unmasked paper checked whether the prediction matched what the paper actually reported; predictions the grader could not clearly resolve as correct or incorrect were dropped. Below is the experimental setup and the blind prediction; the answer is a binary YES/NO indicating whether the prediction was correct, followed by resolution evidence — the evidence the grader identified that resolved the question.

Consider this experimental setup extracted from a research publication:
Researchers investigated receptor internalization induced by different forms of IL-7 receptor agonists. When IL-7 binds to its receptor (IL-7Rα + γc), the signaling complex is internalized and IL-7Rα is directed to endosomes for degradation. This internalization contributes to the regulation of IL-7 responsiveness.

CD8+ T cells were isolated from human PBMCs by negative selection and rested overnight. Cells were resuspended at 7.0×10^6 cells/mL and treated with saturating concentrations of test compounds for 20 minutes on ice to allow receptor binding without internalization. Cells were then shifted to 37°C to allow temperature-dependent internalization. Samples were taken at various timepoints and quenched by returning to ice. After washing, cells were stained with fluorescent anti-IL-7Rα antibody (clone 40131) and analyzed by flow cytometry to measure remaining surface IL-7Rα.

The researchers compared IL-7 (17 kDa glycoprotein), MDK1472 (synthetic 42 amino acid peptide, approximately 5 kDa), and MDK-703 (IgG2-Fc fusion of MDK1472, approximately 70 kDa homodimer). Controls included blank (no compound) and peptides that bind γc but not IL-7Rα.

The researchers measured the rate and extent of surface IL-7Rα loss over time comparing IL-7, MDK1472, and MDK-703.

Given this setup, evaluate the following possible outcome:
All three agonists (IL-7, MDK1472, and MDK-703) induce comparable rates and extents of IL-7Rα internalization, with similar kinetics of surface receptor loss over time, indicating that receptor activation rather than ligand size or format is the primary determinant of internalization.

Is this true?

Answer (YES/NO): YES